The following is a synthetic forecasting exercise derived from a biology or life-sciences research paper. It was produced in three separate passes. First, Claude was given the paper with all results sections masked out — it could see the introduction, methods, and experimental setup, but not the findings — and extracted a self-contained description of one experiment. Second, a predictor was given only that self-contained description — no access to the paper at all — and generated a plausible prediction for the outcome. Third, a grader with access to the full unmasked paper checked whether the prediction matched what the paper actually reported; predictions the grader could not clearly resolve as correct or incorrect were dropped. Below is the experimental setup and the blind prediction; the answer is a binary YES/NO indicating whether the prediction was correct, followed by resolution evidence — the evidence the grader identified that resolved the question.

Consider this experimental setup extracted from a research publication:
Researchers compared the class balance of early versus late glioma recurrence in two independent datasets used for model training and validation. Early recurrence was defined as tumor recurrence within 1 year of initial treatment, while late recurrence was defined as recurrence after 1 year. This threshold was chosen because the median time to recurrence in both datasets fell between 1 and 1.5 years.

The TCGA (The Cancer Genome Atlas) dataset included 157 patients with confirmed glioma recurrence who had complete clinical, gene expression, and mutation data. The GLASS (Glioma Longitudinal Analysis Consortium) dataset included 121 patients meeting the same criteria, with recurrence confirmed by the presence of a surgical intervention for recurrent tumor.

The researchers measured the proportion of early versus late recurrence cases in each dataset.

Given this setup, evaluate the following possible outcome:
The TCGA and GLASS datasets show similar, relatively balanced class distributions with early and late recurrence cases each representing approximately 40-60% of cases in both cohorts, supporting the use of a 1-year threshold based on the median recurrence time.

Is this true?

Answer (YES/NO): NO